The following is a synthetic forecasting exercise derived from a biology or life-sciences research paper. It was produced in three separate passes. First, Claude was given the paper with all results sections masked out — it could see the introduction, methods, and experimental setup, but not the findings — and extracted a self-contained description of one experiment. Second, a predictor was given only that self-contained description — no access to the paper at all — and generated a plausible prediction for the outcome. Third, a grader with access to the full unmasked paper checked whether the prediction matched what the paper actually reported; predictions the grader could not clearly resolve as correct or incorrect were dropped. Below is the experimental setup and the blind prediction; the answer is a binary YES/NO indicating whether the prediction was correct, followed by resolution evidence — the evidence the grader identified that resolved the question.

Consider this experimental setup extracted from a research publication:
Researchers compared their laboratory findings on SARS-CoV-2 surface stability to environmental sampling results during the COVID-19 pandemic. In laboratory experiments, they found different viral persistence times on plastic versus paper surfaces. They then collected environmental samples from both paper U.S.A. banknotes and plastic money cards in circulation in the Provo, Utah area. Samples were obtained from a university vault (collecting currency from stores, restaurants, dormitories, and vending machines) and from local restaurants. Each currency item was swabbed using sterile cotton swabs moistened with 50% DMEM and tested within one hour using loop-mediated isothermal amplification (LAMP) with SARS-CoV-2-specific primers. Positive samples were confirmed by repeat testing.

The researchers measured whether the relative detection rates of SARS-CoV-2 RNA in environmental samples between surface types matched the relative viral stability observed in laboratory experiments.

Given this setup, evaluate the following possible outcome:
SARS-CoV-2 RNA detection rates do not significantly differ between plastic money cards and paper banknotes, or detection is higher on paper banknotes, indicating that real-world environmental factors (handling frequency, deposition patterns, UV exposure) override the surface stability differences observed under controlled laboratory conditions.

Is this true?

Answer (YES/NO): NO